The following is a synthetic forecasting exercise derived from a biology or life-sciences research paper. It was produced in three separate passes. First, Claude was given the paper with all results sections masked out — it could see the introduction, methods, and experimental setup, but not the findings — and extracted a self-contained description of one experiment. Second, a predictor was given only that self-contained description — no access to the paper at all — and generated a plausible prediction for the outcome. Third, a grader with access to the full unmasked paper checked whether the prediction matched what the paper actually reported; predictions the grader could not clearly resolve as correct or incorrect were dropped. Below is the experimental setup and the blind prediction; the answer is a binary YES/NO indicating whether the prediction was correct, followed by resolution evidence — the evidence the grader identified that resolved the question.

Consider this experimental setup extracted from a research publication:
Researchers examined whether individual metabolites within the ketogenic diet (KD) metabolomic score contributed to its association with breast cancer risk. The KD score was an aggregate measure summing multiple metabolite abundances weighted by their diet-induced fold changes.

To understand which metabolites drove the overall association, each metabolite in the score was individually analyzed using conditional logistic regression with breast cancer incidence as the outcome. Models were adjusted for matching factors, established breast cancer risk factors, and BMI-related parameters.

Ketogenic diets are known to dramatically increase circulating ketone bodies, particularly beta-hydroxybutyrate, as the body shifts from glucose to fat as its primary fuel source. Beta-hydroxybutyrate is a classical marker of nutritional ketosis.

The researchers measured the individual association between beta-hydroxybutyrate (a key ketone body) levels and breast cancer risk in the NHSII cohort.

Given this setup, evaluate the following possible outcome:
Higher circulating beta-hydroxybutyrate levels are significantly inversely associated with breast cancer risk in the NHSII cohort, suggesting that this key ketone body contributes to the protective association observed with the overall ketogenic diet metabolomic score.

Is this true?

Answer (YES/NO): NO